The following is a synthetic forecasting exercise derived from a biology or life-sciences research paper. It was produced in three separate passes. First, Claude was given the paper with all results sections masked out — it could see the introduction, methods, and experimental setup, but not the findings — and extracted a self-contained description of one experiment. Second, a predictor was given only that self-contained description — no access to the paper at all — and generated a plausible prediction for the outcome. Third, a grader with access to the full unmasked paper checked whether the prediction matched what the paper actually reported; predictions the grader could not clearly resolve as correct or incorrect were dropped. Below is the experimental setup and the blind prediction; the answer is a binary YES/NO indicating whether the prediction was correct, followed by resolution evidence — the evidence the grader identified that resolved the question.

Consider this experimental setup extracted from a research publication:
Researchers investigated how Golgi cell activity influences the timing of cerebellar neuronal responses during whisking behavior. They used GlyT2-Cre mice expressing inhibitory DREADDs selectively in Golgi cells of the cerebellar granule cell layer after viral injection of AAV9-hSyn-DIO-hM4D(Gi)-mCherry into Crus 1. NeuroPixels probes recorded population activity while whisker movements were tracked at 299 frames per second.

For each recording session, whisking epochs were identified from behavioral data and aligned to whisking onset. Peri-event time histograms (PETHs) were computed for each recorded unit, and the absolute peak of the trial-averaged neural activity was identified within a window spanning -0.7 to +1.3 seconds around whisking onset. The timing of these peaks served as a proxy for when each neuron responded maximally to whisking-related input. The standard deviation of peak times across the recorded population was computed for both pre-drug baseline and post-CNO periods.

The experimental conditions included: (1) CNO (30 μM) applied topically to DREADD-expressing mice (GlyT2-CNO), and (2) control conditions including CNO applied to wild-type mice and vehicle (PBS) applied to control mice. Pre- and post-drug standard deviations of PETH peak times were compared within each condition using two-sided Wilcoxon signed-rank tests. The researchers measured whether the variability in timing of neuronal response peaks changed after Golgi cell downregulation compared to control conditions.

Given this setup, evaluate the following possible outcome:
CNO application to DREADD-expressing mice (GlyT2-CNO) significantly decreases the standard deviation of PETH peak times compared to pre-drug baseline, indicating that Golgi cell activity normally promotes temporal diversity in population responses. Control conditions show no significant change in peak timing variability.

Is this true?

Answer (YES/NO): YES